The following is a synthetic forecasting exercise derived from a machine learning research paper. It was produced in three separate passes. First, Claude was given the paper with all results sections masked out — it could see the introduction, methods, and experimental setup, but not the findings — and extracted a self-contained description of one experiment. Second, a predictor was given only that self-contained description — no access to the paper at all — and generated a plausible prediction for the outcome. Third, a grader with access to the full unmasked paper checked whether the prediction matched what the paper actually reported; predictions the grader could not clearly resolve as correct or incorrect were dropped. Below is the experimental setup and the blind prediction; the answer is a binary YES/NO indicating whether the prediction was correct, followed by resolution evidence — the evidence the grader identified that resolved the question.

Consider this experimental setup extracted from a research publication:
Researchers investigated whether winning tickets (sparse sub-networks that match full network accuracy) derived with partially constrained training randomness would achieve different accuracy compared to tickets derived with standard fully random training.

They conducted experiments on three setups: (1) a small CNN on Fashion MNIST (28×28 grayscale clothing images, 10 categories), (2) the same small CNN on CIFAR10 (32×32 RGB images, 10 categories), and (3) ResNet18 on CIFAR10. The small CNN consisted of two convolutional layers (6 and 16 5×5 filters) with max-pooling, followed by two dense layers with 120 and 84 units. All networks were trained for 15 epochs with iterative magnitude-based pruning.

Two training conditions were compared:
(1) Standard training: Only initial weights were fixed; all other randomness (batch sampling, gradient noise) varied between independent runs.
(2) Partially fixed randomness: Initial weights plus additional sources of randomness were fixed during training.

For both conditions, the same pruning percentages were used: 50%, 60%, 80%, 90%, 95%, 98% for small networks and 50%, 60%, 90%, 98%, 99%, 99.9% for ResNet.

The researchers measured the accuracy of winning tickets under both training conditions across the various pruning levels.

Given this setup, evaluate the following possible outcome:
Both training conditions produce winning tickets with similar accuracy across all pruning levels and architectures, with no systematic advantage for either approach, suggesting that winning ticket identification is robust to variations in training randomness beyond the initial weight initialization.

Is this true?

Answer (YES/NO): NO